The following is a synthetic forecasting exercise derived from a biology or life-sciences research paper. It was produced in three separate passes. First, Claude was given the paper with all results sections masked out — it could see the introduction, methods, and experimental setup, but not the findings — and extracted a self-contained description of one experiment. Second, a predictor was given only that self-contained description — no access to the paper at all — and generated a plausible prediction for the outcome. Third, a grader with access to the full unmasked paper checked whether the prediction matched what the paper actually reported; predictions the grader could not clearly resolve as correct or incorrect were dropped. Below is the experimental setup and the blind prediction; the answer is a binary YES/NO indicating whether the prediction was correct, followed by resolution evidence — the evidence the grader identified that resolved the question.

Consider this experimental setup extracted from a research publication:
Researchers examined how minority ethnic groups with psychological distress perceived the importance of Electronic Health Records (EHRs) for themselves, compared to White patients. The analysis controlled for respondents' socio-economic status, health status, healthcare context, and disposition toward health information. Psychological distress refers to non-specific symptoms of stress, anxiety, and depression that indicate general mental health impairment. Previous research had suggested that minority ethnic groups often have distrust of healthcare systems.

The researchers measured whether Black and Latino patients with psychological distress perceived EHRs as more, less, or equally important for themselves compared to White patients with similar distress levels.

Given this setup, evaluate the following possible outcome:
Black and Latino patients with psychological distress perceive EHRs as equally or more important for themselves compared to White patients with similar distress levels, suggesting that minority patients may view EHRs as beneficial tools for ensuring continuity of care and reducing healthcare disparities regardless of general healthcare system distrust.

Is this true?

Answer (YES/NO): YES